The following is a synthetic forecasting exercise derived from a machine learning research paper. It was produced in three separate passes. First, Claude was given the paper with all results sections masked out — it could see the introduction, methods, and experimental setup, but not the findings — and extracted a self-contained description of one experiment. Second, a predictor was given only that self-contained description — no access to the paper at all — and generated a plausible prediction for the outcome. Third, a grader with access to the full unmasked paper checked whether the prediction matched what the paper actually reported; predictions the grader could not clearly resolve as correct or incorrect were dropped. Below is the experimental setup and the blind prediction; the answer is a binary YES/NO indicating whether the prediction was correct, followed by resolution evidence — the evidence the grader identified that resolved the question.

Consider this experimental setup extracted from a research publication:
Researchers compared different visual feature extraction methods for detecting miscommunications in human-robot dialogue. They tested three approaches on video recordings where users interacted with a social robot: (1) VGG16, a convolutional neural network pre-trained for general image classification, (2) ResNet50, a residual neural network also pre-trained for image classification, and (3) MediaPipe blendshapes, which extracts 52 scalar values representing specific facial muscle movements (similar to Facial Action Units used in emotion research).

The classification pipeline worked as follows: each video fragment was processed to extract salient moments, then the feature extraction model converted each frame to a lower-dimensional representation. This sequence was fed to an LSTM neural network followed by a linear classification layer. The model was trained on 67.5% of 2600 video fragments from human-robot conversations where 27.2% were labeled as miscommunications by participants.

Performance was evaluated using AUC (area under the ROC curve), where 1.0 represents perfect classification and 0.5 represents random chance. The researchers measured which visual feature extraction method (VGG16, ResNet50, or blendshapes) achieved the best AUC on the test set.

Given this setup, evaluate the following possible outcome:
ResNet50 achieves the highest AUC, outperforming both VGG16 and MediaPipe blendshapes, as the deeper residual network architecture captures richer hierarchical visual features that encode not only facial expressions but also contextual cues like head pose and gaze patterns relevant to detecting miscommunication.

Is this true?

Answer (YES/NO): YES